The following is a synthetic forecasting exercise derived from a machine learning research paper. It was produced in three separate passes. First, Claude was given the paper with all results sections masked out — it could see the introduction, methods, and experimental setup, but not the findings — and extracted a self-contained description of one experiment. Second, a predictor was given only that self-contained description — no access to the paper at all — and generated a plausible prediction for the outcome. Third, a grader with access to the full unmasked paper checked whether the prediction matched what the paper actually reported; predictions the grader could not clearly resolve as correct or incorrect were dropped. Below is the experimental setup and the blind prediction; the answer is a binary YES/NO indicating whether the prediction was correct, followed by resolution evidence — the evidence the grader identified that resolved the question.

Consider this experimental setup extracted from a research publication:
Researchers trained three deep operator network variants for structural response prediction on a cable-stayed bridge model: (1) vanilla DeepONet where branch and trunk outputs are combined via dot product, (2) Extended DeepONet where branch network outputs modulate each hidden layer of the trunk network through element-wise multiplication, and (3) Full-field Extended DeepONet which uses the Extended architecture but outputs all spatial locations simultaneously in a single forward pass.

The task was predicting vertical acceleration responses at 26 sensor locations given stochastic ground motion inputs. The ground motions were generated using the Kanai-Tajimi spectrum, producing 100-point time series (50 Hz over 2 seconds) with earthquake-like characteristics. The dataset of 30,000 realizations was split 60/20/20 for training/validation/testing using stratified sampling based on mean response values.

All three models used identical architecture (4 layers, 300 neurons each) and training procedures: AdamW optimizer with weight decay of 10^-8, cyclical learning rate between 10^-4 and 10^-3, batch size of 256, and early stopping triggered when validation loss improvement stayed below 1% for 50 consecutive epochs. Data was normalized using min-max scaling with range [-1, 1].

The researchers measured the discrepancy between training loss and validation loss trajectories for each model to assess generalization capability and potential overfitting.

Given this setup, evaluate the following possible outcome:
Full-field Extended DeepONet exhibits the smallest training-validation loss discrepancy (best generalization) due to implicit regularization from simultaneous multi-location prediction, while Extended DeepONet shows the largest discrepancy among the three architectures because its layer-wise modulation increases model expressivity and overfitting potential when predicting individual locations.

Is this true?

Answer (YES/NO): NO